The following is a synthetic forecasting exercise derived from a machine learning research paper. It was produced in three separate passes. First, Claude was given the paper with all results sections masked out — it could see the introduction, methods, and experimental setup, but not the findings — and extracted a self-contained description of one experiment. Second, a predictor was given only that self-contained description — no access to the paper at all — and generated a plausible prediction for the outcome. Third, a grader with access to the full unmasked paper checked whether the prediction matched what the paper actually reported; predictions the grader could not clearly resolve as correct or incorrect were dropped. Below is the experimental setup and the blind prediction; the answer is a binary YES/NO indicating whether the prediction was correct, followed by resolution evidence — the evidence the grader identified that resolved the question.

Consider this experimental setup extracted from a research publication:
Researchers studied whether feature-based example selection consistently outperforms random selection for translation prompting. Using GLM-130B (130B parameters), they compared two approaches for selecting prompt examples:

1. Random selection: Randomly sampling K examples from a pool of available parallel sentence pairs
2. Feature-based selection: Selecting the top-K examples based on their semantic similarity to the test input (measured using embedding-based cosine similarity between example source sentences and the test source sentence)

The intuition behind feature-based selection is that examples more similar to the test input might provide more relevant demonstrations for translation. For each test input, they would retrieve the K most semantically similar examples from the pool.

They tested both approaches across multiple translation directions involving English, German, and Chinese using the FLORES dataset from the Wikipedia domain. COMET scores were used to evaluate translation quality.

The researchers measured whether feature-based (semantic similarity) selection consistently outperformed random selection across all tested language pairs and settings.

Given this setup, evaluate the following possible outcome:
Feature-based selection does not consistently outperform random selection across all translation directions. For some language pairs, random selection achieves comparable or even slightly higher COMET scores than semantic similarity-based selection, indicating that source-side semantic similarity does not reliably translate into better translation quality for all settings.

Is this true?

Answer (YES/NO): YES